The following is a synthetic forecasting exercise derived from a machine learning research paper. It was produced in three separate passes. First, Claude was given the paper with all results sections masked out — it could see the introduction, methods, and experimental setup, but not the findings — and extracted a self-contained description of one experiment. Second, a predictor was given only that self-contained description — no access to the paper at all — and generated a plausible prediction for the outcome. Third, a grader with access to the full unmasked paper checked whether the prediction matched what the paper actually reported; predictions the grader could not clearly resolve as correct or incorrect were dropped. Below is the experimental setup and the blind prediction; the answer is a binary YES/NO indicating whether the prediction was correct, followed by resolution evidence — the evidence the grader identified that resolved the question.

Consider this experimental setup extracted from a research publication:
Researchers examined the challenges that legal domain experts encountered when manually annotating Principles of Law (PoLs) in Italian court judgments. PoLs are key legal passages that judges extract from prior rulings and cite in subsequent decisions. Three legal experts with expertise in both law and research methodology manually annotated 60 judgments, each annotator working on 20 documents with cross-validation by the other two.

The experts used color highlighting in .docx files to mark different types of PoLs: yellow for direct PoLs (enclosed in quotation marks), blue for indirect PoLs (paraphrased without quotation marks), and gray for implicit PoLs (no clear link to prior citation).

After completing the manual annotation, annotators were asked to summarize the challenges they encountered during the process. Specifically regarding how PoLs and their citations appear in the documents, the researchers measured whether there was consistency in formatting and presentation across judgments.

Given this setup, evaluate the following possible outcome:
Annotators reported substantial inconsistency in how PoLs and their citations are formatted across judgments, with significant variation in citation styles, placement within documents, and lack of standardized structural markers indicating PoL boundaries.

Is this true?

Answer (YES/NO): YES